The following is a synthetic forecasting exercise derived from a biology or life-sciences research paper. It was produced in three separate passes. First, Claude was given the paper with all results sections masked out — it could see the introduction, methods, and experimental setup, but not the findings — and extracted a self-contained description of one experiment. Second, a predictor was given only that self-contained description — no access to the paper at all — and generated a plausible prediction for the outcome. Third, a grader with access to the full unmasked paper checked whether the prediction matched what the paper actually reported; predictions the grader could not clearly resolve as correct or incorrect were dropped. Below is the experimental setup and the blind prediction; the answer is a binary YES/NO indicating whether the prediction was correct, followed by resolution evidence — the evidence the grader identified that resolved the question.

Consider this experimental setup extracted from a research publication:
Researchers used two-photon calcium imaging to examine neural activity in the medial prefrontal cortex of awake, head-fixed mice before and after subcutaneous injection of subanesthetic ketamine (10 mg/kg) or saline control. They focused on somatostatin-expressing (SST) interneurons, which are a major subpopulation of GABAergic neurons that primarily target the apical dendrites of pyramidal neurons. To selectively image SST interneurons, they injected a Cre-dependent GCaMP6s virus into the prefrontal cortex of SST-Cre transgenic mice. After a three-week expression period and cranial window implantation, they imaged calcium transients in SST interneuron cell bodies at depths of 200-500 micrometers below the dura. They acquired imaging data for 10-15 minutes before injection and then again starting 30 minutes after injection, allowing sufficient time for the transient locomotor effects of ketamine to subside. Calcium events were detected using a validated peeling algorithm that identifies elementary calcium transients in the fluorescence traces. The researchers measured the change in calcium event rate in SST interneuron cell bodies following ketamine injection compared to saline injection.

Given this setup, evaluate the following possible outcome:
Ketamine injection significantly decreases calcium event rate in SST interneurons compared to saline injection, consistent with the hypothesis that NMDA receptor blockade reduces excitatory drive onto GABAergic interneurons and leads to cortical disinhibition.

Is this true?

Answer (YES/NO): YES